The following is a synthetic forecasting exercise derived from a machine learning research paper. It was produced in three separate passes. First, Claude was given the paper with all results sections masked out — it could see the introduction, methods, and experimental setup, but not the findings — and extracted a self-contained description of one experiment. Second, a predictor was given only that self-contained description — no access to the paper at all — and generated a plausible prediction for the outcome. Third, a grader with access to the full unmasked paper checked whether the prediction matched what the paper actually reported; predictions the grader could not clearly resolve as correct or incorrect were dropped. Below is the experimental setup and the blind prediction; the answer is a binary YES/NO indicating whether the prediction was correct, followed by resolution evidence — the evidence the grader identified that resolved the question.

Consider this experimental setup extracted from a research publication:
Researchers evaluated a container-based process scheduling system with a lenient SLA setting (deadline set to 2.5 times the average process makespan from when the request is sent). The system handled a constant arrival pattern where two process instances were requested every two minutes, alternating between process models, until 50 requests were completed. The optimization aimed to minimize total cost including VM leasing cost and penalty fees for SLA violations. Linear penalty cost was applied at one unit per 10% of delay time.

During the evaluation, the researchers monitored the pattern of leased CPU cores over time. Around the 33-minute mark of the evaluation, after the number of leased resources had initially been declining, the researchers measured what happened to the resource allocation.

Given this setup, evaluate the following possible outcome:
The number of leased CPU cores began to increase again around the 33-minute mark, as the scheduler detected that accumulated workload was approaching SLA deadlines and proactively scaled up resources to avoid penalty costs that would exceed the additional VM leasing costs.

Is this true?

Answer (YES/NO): YES